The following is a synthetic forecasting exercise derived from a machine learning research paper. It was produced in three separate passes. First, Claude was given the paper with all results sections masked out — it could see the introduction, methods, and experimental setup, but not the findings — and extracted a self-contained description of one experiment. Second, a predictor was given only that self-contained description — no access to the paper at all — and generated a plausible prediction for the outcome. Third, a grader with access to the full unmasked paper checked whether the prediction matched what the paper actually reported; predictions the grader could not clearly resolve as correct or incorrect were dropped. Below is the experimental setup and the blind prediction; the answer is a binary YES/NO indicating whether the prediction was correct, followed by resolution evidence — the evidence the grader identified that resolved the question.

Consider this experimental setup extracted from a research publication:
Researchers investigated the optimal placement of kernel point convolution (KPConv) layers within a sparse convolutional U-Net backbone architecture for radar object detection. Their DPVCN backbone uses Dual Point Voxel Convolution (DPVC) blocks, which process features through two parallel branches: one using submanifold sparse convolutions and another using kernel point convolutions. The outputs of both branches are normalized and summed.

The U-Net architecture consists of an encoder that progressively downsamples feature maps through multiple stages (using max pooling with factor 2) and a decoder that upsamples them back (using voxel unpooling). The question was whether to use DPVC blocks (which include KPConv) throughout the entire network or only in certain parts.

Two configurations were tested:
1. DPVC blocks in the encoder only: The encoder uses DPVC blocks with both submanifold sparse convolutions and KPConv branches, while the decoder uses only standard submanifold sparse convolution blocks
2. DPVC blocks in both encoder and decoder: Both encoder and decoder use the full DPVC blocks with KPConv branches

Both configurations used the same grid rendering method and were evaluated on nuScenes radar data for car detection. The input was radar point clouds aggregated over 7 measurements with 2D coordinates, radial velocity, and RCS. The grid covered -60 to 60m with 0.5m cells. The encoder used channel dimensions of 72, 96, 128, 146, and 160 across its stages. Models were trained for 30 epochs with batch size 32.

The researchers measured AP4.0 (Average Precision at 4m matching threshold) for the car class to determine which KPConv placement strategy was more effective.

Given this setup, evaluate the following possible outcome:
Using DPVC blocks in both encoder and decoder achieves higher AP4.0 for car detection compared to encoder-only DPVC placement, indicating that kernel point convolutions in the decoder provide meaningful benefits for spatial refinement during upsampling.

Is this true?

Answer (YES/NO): NO